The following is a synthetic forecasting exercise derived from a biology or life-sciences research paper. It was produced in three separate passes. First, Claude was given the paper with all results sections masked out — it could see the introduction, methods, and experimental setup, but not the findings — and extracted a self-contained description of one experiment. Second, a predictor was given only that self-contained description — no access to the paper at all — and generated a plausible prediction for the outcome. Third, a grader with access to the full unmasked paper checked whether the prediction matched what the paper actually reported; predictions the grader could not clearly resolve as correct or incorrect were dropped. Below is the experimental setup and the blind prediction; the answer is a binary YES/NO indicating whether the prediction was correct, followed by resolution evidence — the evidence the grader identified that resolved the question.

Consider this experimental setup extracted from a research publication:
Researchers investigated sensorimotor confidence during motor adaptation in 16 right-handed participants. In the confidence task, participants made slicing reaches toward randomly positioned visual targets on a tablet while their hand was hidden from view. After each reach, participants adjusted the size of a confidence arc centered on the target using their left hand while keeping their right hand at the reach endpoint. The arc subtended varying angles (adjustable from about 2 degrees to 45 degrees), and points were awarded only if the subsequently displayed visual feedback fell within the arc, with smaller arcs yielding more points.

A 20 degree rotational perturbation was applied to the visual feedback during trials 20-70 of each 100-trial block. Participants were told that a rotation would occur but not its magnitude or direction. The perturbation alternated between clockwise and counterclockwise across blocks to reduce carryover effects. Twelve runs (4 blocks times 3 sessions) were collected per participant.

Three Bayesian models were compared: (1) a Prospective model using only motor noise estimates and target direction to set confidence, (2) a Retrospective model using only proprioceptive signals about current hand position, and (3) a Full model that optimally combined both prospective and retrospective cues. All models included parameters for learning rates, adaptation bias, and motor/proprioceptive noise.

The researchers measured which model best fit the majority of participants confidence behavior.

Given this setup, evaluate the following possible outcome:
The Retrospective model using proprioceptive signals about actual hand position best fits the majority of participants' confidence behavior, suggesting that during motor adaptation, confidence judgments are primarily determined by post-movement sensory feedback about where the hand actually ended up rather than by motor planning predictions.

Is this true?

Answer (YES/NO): NO